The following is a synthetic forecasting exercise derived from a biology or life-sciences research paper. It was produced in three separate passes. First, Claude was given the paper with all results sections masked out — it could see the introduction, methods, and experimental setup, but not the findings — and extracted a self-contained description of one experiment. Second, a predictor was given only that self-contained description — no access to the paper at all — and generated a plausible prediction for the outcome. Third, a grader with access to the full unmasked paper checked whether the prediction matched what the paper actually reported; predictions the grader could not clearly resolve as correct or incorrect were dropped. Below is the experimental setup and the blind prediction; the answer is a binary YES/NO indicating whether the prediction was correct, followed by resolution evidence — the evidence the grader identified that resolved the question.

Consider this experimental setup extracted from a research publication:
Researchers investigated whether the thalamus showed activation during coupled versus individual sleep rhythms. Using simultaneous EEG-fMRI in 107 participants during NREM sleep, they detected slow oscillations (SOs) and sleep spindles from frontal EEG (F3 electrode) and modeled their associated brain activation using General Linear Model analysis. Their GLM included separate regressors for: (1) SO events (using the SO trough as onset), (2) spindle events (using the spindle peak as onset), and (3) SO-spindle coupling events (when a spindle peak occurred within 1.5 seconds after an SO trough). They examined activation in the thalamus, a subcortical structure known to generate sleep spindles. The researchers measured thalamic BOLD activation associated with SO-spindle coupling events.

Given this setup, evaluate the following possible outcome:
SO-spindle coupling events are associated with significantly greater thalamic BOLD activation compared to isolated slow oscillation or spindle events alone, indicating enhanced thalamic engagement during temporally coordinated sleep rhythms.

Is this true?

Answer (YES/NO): YES